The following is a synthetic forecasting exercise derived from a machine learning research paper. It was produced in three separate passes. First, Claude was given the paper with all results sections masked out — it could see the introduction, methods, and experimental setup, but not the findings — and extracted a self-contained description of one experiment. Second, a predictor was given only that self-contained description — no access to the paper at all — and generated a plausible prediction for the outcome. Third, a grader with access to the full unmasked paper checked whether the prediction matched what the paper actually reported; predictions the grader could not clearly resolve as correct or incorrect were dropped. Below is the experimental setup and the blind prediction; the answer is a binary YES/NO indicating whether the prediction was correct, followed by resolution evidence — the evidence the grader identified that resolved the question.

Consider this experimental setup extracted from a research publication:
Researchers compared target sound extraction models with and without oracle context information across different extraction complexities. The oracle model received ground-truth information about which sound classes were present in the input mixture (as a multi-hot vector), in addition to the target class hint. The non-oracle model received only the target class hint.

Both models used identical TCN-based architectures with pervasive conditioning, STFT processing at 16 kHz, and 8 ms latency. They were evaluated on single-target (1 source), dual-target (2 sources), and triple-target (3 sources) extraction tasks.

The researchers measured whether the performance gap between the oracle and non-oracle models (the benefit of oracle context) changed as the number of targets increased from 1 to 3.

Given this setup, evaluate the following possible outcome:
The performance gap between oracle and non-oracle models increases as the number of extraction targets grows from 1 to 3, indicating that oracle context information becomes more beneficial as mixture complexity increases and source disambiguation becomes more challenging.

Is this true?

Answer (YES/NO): YES